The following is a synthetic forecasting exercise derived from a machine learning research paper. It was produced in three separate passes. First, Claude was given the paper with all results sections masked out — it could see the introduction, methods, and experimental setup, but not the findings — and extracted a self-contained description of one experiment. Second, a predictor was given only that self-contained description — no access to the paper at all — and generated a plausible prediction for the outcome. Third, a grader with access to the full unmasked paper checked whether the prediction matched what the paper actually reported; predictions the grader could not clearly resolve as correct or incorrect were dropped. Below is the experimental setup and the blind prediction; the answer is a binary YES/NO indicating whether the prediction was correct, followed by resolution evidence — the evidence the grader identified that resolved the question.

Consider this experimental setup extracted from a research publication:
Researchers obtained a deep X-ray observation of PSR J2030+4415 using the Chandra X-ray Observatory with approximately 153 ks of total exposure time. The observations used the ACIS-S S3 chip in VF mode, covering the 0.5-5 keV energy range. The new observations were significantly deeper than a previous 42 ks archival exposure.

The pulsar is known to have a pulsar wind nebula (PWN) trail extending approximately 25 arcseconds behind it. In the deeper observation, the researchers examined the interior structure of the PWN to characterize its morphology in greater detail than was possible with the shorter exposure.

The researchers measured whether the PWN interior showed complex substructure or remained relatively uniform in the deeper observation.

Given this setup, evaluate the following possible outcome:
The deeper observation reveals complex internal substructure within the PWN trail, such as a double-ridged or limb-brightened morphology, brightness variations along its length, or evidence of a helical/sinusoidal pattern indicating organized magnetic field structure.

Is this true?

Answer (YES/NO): YES